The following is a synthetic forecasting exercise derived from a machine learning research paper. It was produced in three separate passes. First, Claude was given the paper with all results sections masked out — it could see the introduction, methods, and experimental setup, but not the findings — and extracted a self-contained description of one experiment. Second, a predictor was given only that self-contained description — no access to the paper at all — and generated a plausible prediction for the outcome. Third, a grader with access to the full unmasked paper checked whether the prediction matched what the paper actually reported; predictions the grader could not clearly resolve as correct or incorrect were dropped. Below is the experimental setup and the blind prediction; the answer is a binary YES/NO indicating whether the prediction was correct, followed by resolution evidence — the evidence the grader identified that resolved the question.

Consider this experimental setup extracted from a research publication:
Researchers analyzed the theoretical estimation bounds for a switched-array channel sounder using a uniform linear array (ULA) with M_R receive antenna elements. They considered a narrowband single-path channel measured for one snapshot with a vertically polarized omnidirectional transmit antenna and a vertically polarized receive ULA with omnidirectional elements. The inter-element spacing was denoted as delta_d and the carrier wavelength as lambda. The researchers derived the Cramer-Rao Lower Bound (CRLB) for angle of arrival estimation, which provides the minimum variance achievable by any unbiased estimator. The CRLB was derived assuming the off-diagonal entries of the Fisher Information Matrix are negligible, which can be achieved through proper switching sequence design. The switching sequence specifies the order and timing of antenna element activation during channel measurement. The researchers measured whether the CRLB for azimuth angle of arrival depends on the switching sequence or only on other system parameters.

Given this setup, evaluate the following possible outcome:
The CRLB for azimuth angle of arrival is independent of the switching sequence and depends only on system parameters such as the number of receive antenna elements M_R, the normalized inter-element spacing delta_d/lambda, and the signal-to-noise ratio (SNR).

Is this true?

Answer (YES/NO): YES